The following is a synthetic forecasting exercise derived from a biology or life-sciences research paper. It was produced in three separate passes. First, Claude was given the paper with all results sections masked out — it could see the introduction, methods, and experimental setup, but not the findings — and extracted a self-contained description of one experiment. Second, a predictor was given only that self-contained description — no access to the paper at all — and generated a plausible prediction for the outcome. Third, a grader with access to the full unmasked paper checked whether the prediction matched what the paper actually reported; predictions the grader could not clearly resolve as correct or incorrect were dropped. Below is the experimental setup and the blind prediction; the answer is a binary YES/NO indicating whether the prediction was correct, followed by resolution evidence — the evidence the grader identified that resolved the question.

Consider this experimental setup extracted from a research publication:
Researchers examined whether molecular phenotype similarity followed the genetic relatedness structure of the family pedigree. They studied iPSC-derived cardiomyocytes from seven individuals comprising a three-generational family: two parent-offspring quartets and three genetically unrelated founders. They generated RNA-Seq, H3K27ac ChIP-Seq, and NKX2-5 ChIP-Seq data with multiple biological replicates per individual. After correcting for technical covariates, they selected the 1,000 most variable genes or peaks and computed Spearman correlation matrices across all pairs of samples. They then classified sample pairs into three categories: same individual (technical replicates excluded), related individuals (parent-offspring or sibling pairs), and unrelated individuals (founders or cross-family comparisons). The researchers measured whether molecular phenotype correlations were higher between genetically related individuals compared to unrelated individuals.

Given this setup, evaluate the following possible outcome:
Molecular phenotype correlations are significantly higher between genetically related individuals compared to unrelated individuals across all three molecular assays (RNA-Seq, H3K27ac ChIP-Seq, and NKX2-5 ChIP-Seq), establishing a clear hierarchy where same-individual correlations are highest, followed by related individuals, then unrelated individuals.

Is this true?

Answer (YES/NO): NO